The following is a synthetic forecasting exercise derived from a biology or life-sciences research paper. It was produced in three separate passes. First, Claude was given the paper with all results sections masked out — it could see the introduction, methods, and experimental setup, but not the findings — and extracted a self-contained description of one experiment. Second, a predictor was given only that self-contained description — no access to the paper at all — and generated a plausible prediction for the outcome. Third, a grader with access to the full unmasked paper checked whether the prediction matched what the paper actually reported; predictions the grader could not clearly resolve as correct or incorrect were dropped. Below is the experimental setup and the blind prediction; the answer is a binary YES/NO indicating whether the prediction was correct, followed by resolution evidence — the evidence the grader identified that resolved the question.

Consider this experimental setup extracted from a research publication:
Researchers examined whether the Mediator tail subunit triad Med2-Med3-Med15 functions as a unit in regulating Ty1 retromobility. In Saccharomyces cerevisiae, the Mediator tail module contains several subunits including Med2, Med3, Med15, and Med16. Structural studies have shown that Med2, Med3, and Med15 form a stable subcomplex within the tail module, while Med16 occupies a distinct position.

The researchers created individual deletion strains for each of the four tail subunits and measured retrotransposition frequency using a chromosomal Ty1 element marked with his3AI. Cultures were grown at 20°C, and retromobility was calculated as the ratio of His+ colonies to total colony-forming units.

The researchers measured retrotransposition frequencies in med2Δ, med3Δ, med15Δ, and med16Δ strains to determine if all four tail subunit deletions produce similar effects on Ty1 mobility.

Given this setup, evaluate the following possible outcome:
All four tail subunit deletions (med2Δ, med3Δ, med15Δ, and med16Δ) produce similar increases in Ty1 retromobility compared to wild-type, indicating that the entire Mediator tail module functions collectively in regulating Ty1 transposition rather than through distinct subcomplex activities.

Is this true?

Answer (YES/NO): NO